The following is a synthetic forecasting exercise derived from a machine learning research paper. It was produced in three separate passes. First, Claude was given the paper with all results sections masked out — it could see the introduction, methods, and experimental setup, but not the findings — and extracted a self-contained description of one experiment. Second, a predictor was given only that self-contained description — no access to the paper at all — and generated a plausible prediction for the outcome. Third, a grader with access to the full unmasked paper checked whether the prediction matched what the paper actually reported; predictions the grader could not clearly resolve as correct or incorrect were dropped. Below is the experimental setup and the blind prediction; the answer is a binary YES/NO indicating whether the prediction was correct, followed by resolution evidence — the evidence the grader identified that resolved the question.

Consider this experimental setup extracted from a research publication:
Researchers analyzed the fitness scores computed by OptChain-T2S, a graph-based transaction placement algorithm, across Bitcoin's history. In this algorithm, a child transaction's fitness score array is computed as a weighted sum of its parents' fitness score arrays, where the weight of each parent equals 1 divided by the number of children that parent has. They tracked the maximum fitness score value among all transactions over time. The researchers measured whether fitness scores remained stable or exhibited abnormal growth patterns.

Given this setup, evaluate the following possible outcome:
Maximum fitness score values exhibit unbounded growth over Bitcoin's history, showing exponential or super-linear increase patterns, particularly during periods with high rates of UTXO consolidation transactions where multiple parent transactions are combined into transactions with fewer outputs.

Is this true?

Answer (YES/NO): YES